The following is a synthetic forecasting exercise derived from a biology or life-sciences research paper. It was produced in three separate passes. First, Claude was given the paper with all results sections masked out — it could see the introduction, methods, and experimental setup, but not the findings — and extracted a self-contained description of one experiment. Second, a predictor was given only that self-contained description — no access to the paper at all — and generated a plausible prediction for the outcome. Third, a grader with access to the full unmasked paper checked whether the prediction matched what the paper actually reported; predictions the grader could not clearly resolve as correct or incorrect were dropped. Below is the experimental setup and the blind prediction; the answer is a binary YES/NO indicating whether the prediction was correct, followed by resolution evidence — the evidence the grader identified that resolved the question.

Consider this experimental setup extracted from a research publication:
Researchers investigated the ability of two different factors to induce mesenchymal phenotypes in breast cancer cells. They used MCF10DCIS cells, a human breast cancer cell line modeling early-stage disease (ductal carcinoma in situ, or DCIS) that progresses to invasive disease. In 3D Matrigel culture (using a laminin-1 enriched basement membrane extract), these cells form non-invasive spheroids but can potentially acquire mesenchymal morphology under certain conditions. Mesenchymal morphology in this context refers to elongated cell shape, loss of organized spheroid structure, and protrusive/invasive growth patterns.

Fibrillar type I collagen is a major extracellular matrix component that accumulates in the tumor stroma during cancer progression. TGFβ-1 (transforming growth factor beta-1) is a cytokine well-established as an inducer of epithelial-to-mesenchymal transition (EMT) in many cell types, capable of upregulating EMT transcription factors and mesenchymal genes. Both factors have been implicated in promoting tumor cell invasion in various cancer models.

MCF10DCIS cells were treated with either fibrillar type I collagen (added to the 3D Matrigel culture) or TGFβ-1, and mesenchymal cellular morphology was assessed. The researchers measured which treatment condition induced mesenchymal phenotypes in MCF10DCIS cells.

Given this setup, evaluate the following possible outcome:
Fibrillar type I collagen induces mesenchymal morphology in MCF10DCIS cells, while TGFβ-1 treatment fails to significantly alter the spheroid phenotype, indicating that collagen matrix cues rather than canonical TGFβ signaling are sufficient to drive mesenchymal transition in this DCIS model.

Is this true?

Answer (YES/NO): YES